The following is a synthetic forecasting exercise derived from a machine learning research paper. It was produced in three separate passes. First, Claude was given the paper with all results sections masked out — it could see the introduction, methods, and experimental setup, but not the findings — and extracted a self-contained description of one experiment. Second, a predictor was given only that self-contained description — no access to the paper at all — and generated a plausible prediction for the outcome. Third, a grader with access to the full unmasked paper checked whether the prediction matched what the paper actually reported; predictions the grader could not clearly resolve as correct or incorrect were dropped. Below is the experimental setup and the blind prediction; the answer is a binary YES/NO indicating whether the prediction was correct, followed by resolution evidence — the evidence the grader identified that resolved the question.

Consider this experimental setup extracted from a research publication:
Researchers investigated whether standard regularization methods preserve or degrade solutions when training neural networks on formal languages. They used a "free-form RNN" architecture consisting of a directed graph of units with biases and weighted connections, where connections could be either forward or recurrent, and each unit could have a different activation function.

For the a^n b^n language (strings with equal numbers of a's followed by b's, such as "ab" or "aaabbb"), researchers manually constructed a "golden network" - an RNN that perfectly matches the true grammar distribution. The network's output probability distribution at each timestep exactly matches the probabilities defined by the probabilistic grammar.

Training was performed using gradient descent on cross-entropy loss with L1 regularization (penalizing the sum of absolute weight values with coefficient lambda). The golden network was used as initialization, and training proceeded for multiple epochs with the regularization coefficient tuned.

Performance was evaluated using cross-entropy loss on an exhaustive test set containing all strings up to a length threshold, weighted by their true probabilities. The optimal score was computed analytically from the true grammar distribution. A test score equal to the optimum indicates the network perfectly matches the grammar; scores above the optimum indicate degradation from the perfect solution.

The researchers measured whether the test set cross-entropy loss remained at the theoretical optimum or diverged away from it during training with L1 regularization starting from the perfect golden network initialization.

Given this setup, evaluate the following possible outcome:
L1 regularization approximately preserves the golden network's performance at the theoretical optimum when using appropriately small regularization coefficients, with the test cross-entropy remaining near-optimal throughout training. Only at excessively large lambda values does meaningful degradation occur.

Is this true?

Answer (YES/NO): NO